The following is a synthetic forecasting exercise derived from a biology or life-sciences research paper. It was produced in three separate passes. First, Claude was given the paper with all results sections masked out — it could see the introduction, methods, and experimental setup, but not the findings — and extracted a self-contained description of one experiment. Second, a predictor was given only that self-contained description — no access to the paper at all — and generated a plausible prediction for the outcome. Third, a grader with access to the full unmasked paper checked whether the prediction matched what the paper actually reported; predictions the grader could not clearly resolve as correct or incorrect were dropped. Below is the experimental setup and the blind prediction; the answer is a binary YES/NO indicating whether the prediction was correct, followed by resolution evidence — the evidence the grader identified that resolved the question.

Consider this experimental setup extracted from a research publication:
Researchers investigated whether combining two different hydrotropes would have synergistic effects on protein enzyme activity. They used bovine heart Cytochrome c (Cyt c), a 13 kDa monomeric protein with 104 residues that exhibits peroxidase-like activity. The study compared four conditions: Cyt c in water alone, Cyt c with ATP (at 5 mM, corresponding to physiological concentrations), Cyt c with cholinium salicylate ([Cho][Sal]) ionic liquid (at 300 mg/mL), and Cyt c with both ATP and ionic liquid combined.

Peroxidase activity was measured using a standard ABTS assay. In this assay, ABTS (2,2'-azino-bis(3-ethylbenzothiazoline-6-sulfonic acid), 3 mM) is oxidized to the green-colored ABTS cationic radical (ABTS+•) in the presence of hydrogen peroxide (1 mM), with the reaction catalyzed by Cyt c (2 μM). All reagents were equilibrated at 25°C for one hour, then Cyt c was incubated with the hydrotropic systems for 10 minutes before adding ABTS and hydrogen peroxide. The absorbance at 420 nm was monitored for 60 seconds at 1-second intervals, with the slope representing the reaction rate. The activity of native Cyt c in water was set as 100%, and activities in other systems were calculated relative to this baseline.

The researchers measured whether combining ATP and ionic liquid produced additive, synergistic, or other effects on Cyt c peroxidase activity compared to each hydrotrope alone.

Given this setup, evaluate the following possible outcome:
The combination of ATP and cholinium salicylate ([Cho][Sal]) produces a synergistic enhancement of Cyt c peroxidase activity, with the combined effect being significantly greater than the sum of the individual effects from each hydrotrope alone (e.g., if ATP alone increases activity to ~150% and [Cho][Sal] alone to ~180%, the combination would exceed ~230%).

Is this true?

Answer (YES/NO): NO